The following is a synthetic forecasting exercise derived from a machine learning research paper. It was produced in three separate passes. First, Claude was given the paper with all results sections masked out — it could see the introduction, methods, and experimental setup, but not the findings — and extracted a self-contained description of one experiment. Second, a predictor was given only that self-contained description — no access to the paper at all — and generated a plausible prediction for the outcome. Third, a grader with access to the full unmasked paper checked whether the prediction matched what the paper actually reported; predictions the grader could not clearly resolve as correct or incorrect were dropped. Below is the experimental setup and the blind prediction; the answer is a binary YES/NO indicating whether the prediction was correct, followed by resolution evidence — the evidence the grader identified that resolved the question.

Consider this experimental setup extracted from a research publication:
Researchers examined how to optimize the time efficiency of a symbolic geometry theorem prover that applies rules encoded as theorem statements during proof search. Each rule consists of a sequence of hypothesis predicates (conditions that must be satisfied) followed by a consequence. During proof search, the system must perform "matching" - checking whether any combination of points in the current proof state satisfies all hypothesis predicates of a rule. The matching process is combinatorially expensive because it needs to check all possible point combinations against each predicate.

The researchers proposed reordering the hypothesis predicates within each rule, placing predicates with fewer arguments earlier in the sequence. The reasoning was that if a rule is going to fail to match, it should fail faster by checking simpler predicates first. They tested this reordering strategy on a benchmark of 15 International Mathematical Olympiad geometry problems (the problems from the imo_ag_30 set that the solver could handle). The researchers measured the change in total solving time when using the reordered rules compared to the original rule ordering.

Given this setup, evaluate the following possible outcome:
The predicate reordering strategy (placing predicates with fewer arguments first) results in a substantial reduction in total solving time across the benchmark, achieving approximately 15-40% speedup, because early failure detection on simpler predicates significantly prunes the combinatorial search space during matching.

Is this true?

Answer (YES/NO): NO